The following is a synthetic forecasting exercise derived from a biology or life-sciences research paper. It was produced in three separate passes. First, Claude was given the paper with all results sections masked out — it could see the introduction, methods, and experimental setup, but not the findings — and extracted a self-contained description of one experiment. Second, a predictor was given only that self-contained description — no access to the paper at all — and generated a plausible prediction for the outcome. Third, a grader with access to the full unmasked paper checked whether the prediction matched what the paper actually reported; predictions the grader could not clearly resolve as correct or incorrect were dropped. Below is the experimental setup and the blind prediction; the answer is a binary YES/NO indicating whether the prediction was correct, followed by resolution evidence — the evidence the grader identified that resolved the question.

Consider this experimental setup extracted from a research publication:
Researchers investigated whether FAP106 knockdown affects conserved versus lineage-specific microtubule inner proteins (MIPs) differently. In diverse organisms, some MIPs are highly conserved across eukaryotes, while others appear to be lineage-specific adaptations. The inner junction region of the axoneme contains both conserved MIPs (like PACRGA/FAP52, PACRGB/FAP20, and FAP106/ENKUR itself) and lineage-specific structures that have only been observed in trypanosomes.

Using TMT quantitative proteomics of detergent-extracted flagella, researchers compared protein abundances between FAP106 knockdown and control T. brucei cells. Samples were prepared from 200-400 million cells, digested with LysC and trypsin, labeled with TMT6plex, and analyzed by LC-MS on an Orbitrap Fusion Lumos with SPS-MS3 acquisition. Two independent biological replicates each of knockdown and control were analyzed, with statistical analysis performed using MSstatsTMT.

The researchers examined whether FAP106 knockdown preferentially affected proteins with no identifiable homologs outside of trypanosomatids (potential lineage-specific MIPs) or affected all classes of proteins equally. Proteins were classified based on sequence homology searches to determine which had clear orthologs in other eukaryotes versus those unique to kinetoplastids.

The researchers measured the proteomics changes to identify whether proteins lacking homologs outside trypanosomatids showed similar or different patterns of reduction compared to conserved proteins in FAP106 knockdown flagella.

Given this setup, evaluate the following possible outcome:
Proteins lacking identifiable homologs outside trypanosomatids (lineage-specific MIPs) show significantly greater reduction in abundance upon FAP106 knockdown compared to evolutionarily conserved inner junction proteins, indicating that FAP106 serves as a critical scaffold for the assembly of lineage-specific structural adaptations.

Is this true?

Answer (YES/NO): NO